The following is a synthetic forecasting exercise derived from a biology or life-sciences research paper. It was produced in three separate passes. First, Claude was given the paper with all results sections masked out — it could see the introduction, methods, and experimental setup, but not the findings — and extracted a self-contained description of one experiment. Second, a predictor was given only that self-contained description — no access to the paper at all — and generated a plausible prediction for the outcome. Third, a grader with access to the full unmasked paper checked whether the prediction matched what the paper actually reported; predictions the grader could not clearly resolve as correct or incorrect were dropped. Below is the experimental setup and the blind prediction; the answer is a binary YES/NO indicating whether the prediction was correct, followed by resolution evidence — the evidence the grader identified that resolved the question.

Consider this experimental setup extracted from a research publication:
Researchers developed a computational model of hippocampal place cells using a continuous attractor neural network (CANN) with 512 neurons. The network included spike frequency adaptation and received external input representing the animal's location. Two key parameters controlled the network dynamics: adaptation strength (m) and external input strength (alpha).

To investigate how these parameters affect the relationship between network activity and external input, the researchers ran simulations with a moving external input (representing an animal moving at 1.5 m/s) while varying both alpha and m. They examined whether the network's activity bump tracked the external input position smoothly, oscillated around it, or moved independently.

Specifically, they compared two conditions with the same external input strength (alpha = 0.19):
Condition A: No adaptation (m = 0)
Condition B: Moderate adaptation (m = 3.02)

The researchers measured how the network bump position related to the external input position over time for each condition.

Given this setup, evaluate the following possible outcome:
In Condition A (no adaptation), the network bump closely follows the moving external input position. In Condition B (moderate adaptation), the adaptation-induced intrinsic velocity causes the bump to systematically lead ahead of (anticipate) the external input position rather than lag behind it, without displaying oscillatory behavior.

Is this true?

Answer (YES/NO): NO